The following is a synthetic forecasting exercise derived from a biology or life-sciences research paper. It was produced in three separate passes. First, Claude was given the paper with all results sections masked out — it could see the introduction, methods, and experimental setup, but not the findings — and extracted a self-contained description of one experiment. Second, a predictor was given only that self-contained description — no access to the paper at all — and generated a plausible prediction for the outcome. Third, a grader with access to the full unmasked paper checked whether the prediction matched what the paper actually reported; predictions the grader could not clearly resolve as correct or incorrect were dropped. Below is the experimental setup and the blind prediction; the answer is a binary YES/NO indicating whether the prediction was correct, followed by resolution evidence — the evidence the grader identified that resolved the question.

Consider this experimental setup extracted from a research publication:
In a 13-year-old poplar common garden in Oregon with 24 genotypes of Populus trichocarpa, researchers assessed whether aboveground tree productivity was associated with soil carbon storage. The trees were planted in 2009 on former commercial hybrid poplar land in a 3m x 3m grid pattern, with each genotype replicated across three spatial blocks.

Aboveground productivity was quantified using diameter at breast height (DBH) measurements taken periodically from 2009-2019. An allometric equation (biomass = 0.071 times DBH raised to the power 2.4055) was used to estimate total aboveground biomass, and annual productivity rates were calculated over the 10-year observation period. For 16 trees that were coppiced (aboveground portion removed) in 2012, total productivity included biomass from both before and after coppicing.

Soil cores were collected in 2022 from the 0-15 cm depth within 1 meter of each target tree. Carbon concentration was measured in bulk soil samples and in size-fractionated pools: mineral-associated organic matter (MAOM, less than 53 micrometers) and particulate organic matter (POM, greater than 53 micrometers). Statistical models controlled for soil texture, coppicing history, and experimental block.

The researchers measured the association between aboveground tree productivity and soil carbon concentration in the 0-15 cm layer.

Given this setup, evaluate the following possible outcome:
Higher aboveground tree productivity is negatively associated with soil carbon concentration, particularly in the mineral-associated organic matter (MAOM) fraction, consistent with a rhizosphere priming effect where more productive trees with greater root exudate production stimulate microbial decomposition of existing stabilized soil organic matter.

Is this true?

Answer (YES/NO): NO